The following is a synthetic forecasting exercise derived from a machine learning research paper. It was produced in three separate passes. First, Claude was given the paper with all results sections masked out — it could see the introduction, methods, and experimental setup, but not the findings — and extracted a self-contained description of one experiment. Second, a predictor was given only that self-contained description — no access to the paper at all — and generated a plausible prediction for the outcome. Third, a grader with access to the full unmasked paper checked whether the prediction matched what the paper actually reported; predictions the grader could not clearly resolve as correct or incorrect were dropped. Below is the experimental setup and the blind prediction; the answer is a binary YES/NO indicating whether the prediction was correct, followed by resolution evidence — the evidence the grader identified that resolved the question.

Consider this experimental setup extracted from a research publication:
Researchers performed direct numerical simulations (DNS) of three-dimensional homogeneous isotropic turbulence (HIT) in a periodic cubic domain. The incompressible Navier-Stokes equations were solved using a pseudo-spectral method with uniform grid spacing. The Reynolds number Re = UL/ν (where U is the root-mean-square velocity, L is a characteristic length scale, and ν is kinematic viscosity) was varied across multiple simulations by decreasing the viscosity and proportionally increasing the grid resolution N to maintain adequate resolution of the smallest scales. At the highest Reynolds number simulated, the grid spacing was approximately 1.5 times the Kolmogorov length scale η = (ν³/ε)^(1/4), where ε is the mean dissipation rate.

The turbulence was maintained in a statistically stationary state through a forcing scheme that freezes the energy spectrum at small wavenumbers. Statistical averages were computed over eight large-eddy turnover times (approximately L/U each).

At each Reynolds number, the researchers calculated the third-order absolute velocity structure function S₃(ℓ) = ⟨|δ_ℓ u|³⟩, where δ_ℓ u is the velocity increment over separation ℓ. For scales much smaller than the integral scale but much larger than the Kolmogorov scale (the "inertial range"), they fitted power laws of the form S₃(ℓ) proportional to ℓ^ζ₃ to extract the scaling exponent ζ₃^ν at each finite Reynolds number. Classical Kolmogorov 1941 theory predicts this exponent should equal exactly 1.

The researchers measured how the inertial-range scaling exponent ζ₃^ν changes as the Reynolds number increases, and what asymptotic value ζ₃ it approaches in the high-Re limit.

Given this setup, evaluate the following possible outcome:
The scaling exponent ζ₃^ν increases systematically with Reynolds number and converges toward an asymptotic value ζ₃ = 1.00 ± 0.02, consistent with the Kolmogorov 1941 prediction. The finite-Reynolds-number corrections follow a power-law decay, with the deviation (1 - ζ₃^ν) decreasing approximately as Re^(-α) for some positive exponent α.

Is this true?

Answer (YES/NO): NO